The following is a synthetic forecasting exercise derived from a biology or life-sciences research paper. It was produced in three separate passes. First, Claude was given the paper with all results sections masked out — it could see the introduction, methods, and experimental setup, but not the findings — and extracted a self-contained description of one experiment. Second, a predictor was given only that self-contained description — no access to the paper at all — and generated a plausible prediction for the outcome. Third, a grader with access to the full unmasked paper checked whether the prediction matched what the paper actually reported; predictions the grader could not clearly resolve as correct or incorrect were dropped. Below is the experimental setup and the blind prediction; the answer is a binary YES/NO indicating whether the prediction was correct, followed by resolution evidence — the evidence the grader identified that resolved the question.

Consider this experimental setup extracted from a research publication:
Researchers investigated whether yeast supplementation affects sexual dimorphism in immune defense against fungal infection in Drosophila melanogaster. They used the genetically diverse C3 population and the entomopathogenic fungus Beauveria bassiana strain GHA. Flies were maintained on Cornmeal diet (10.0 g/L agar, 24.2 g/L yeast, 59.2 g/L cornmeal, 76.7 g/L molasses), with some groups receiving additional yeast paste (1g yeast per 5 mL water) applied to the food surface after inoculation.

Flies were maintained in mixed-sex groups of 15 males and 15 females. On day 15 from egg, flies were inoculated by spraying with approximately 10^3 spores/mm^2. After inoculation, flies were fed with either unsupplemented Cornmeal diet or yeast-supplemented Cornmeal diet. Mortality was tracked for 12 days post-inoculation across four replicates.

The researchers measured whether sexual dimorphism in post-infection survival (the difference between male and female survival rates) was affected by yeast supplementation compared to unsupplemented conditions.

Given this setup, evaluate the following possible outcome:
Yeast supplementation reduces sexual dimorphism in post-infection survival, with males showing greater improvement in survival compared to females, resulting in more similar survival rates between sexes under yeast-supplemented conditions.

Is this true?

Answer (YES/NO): NO